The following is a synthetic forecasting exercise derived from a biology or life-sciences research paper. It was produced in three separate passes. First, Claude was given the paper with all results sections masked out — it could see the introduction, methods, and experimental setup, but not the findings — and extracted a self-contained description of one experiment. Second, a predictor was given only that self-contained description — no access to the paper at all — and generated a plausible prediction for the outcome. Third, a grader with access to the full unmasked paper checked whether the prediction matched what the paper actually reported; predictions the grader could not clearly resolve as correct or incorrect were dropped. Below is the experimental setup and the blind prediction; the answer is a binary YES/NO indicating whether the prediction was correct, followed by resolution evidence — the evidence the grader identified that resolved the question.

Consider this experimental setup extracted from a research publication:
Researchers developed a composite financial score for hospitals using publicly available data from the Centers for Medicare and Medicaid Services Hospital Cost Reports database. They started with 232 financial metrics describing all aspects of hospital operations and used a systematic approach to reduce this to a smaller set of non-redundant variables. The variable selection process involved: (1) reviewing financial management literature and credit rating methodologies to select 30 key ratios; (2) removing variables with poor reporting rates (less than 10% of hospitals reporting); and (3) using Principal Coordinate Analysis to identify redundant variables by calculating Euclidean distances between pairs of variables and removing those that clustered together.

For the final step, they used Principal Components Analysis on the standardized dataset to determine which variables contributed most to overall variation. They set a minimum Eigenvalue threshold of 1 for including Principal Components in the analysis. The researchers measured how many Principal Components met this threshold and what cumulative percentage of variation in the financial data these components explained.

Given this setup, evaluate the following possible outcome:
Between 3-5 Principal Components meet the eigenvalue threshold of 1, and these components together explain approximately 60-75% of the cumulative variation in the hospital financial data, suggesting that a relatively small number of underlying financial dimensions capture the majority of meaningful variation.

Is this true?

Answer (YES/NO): NO